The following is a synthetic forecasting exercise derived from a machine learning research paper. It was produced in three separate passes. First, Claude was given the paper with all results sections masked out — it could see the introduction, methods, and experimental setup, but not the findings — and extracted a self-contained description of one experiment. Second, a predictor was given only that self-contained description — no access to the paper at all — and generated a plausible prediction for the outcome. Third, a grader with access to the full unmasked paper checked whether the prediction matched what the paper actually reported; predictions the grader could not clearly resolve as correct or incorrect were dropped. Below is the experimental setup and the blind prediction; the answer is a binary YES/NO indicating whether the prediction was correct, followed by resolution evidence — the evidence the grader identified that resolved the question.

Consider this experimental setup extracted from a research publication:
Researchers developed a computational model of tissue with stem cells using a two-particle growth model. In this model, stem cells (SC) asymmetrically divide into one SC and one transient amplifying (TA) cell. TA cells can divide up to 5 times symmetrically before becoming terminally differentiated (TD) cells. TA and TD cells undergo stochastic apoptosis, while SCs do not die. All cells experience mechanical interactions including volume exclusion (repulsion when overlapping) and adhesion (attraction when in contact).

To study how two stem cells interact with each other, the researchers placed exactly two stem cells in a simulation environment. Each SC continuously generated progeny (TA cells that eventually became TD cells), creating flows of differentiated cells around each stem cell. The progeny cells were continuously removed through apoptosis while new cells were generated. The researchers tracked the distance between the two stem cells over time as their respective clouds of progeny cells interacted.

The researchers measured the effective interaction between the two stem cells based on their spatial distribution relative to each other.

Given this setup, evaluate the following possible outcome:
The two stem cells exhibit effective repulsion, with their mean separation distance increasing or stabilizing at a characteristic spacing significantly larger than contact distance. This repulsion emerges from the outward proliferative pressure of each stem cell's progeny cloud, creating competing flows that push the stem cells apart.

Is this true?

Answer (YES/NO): YES